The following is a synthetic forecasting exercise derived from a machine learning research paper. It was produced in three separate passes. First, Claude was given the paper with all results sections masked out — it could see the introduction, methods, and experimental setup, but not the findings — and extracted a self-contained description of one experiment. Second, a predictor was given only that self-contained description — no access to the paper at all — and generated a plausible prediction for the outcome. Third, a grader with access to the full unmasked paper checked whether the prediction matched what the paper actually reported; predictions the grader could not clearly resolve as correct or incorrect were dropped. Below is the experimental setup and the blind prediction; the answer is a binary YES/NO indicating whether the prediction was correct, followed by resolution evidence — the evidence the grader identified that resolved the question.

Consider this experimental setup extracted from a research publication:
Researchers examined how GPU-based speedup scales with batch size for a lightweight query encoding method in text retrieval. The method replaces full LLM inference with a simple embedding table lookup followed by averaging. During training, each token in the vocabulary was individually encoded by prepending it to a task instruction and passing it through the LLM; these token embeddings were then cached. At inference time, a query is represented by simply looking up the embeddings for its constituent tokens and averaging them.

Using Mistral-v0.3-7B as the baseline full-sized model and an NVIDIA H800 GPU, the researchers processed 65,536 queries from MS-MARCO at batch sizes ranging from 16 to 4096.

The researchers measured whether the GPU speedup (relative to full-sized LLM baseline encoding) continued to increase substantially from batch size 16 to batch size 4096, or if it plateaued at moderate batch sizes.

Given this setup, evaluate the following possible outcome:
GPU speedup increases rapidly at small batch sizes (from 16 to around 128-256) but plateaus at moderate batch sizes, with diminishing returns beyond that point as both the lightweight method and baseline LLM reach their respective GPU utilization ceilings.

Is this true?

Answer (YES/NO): NO